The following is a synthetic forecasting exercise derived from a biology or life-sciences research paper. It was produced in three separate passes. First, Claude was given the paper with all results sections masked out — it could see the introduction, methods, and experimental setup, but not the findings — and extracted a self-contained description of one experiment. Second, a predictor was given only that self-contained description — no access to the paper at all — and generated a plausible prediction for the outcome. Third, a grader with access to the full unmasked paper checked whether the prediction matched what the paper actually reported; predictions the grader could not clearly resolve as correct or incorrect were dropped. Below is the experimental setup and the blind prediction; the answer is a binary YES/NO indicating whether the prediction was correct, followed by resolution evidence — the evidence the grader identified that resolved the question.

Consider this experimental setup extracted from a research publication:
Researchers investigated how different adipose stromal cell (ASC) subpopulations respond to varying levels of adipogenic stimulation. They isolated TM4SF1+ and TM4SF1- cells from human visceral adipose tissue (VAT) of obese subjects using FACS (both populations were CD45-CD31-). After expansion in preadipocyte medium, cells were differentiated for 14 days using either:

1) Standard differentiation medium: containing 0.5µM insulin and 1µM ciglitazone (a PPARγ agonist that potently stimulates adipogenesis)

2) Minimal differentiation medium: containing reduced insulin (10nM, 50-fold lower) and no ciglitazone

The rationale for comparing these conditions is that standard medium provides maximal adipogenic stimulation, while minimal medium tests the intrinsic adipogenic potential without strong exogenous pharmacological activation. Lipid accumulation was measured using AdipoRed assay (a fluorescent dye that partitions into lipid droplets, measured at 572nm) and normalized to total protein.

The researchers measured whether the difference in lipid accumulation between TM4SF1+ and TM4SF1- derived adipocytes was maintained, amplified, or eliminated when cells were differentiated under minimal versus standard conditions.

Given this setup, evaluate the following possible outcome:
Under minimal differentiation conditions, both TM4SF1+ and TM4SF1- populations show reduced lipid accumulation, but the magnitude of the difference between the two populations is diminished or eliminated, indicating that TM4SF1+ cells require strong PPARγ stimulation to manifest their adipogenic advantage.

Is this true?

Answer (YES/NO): NO